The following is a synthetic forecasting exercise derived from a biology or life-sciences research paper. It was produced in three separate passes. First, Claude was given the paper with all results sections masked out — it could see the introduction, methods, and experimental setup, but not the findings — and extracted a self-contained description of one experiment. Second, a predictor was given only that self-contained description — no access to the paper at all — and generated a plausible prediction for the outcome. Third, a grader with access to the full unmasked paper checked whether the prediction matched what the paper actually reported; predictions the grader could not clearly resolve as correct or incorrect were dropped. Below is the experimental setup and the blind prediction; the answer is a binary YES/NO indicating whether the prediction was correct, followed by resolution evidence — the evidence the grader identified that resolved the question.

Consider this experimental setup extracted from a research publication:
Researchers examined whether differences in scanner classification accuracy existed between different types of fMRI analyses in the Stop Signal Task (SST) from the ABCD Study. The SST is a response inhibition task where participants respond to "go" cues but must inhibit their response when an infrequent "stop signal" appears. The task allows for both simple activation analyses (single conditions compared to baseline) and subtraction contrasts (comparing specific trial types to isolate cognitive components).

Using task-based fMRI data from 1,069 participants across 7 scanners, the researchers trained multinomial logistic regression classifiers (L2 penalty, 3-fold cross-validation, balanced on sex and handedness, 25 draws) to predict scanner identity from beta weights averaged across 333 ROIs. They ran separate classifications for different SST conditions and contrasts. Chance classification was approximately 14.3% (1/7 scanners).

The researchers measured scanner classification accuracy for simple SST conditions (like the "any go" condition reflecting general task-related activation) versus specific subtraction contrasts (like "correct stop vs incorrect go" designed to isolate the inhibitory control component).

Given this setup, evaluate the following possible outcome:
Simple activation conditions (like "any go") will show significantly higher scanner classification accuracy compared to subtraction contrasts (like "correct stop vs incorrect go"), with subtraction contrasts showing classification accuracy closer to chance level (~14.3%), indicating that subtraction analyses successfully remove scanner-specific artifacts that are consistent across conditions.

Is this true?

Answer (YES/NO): YES